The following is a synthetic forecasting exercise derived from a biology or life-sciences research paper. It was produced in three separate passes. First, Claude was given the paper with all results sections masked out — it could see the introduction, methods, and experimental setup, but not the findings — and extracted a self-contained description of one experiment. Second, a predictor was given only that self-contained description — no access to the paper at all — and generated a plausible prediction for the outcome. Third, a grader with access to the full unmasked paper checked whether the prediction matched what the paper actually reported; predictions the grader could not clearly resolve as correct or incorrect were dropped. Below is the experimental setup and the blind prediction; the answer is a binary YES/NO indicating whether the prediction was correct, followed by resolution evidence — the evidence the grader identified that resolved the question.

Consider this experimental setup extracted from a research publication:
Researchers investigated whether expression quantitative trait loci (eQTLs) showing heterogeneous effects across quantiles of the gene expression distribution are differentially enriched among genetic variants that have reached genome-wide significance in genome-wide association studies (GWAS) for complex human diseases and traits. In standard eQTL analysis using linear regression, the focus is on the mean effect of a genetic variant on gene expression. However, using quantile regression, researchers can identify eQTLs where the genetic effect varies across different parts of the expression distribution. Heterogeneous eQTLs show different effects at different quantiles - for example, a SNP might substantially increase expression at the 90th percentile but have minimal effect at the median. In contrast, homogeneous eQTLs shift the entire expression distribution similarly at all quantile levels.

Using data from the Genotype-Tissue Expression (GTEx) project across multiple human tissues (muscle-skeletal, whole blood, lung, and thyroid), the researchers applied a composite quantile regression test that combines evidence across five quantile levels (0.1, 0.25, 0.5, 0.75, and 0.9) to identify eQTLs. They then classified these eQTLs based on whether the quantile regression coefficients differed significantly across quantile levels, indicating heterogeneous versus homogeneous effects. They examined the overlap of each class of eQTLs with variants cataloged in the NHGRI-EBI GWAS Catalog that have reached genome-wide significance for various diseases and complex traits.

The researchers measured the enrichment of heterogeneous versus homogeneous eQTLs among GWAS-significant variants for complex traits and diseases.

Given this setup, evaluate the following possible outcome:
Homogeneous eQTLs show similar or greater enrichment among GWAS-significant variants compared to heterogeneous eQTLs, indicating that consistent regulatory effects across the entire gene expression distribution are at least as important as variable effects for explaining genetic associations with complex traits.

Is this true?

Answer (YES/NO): NO